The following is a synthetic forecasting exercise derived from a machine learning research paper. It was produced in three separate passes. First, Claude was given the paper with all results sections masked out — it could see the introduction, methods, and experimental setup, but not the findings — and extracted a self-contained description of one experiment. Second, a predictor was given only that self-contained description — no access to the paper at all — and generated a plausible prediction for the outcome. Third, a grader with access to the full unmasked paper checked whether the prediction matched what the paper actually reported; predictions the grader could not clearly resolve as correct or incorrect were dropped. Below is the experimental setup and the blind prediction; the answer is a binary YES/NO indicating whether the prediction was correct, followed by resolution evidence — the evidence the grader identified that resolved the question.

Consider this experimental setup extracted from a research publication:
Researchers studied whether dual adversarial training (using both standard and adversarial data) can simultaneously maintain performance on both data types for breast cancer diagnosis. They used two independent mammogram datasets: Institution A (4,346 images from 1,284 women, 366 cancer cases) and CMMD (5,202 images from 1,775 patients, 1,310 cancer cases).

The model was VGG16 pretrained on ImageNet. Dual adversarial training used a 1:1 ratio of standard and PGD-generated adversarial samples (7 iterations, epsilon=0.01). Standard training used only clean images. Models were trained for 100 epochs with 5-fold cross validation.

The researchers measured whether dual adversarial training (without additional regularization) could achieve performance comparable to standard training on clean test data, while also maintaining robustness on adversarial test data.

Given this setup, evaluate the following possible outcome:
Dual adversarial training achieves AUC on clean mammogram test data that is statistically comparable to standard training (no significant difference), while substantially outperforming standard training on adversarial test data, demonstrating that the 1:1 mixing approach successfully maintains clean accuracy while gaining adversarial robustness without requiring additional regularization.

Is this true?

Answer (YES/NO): NO